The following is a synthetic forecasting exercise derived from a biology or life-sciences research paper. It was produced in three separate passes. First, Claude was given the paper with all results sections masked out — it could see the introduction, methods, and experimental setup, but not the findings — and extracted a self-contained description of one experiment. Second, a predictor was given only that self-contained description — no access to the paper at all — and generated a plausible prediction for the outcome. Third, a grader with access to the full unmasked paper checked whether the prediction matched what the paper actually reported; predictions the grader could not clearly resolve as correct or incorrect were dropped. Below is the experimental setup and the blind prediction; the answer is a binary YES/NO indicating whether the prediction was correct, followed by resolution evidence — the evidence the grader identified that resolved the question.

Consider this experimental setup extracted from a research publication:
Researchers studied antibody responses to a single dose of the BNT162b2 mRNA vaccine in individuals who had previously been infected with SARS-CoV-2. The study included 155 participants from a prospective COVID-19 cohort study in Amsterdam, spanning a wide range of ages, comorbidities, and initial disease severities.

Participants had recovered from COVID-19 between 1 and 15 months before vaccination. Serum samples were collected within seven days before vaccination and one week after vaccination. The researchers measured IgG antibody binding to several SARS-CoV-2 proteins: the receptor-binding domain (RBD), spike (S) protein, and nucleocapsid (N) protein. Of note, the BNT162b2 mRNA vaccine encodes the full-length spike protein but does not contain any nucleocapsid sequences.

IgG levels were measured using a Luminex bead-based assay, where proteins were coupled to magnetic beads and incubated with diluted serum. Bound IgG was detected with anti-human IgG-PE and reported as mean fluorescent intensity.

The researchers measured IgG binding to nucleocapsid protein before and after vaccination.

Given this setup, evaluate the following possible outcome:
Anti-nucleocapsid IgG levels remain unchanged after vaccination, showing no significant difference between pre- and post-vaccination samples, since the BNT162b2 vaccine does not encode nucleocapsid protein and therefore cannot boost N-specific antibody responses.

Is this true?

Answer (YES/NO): YES